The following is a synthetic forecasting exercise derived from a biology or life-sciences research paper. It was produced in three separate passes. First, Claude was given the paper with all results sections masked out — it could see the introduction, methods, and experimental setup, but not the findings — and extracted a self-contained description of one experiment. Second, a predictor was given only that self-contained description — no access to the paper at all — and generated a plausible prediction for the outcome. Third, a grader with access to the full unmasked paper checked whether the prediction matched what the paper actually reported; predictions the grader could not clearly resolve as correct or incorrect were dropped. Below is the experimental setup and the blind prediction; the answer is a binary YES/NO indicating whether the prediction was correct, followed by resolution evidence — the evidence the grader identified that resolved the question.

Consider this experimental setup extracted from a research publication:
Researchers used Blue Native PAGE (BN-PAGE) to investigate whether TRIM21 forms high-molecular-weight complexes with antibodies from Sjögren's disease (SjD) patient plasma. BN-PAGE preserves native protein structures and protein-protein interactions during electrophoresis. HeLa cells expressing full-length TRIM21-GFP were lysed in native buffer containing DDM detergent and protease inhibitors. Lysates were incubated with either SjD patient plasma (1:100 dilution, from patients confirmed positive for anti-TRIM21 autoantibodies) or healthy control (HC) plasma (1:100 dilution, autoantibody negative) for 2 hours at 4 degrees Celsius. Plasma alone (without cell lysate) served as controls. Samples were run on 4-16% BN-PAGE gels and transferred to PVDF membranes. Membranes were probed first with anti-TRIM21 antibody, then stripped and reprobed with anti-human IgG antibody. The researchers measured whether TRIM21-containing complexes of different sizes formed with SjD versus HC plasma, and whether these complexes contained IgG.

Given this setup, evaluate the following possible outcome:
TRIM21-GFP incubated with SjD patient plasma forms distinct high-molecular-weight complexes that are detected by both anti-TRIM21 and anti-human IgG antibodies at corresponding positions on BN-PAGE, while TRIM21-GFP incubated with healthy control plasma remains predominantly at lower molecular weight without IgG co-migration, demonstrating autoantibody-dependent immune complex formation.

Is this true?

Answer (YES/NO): NO